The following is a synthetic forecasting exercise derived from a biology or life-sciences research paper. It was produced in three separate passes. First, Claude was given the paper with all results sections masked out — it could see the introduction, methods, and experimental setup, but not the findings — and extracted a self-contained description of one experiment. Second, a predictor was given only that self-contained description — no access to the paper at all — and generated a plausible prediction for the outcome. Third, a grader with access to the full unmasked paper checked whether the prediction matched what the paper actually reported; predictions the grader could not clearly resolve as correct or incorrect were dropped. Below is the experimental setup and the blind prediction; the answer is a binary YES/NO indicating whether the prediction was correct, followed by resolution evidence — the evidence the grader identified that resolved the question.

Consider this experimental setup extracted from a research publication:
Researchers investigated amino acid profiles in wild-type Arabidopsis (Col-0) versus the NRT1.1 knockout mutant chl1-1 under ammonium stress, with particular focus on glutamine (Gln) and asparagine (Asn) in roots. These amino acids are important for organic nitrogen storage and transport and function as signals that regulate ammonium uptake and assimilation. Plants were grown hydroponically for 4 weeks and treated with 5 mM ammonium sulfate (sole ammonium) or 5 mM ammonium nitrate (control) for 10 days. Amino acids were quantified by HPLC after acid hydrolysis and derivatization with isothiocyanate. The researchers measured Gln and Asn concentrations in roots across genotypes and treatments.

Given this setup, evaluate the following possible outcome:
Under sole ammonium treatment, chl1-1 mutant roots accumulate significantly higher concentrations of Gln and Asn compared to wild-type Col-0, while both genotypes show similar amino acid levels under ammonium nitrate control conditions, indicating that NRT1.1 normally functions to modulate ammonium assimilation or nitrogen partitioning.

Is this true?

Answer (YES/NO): NO